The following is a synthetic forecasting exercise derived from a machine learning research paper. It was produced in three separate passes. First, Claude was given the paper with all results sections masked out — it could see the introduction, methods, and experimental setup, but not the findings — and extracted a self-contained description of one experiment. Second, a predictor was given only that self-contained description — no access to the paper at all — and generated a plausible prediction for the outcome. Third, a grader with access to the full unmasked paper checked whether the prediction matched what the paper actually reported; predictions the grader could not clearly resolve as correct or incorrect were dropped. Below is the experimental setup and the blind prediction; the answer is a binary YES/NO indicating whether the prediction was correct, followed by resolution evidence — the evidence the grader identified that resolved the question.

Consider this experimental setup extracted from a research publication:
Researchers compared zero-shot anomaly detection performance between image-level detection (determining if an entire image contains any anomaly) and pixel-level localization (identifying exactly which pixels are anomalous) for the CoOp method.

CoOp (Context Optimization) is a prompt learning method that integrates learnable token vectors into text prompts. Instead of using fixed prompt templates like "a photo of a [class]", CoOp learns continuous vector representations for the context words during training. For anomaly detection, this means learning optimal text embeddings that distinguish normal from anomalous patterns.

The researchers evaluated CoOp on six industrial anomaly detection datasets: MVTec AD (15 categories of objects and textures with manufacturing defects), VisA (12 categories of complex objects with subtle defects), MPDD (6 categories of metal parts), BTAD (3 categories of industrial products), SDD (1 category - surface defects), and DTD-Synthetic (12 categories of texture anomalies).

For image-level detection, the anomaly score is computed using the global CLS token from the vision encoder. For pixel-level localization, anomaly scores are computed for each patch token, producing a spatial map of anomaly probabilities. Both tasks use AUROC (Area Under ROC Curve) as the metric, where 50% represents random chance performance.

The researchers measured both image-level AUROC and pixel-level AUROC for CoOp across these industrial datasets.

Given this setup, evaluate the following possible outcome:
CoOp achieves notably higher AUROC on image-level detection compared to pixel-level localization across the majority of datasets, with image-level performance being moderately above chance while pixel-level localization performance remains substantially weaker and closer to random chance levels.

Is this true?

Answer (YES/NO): NO